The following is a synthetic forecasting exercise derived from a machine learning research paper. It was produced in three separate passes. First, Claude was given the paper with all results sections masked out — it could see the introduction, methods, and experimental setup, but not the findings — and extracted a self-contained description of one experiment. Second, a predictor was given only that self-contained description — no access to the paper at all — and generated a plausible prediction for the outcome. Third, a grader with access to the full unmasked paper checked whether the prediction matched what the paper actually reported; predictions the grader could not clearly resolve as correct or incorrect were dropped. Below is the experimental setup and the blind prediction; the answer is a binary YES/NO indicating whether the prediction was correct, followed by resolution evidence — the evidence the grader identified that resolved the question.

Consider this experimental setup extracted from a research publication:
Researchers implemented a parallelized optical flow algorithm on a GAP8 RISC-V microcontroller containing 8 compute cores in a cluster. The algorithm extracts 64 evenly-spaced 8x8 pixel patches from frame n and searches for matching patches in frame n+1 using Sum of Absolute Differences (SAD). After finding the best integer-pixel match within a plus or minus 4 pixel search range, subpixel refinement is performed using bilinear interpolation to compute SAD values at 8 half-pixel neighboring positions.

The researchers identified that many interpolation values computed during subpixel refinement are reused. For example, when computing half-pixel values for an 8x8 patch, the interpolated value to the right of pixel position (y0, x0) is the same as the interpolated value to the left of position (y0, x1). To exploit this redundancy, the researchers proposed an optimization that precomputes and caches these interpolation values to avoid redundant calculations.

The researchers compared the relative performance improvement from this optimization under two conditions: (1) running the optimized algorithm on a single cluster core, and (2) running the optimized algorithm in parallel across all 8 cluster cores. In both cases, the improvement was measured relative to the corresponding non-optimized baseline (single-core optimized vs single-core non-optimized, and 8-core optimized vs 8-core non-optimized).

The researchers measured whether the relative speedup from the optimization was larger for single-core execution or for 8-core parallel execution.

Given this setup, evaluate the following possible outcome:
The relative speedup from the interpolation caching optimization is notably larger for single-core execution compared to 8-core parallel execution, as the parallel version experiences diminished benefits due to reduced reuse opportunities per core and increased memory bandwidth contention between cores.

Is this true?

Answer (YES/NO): NO